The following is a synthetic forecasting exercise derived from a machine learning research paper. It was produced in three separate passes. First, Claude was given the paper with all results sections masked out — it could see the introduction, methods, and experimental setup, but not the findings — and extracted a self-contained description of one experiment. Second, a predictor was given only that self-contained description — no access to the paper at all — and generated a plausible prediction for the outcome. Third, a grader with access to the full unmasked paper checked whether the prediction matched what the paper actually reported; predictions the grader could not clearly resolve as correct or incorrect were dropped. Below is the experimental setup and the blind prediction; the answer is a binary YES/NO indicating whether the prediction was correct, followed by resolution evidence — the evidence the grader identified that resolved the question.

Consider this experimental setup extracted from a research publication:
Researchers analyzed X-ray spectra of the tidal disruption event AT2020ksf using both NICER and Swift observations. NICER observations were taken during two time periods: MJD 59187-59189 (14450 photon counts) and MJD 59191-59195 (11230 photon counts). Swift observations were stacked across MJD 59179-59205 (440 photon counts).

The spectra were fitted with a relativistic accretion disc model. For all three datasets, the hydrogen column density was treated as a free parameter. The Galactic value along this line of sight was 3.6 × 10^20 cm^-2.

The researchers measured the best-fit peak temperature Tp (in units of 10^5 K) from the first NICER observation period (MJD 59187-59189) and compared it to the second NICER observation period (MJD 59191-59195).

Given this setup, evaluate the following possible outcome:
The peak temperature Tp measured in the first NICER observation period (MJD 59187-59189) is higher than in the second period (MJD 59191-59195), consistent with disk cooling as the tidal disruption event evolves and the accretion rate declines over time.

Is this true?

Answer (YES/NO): YES